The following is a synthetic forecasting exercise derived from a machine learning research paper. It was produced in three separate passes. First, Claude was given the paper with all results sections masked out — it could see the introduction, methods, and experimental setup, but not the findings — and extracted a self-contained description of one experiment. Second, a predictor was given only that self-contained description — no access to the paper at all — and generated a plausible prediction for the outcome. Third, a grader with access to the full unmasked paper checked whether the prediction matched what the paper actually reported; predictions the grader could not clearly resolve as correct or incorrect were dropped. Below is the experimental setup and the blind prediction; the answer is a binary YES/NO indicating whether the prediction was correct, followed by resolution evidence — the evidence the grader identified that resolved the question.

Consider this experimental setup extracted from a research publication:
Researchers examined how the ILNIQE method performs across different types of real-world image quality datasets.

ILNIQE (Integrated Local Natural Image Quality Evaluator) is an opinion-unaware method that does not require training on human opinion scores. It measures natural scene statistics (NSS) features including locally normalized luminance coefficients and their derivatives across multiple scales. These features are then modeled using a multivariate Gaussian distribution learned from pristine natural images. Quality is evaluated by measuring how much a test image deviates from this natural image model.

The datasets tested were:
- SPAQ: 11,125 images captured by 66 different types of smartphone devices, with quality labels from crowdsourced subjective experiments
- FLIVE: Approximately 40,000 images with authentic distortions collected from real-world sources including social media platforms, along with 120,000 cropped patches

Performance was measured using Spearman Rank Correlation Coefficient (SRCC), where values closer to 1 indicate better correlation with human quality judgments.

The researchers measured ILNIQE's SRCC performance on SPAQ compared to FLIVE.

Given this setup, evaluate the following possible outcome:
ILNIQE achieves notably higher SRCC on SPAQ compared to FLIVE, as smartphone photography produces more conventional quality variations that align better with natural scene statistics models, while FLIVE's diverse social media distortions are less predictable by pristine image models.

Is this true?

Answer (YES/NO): YES